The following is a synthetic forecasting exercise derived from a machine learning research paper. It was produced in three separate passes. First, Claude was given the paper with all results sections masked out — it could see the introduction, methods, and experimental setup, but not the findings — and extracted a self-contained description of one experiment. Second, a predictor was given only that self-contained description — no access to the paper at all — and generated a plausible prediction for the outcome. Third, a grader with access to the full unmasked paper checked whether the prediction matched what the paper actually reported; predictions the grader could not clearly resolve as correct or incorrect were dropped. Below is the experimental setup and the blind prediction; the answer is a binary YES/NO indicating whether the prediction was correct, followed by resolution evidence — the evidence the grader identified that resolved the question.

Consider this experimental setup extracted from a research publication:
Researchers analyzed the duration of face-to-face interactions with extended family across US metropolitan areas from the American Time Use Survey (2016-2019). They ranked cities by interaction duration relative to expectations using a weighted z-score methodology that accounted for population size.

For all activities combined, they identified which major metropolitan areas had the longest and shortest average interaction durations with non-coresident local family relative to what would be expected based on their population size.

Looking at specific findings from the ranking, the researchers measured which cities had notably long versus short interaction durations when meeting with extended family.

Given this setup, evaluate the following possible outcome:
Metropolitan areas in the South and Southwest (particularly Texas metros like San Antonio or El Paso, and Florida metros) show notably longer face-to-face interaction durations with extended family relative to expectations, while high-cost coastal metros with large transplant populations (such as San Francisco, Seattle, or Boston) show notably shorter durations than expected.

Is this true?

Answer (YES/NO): NO